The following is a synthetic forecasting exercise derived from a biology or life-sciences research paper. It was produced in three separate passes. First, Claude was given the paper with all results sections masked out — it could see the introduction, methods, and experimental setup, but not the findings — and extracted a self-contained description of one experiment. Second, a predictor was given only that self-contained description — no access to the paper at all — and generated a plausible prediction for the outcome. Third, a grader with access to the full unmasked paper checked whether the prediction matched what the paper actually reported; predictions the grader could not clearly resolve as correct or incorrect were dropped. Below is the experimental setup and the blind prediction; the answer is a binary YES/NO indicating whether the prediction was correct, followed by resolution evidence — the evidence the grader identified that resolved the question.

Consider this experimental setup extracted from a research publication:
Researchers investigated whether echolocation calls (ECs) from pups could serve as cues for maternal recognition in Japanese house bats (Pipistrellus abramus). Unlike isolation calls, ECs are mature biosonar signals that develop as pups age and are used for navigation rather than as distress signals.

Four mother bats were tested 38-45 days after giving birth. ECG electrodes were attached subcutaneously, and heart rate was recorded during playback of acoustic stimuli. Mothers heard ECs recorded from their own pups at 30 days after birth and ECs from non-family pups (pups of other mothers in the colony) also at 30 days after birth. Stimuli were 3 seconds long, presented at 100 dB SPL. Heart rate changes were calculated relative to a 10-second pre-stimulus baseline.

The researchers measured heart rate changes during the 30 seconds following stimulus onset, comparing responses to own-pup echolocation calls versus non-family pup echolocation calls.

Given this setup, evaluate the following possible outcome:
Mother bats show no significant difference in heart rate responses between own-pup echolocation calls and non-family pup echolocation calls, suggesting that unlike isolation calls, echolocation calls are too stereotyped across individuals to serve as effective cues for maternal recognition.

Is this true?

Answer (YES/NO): NO